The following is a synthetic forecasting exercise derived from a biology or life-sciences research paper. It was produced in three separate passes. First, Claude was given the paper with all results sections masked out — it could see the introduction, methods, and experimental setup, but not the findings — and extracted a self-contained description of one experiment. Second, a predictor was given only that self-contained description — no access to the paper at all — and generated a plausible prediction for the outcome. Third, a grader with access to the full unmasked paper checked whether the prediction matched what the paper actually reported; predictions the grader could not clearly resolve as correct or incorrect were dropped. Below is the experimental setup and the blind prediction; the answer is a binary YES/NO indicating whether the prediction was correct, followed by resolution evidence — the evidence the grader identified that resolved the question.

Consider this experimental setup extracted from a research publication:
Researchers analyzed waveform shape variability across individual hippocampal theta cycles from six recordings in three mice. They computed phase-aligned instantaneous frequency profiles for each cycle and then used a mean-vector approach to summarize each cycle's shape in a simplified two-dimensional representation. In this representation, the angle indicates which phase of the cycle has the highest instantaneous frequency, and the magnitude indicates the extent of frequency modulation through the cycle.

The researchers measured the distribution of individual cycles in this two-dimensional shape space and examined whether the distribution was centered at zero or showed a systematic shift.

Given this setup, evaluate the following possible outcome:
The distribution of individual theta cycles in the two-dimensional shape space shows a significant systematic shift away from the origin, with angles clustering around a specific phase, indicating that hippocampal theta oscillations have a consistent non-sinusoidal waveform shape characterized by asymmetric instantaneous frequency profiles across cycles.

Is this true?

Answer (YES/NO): YES